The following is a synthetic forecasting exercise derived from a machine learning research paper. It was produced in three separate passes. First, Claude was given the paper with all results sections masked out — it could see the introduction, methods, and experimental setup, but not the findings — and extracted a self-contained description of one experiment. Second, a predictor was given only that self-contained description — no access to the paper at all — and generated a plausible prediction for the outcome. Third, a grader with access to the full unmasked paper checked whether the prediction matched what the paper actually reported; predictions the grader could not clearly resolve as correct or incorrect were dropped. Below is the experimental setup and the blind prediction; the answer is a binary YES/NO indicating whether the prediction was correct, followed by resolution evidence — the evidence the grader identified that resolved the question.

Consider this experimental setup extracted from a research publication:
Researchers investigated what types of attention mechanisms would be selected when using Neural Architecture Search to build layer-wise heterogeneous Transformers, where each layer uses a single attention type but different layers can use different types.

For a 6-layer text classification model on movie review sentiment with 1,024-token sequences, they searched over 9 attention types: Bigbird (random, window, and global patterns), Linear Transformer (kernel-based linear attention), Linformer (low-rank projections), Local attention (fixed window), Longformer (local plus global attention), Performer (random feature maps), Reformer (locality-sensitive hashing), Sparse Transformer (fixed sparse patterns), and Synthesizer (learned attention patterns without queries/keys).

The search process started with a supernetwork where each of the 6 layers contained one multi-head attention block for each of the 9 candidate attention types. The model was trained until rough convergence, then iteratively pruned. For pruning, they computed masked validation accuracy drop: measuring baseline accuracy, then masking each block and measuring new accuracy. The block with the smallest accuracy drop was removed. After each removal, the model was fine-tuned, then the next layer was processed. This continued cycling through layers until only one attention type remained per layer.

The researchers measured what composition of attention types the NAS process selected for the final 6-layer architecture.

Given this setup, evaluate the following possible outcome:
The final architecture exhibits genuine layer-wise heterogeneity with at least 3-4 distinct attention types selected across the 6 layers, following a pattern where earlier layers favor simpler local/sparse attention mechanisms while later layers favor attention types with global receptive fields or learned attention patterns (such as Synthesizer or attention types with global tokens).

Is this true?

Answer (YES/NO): NO